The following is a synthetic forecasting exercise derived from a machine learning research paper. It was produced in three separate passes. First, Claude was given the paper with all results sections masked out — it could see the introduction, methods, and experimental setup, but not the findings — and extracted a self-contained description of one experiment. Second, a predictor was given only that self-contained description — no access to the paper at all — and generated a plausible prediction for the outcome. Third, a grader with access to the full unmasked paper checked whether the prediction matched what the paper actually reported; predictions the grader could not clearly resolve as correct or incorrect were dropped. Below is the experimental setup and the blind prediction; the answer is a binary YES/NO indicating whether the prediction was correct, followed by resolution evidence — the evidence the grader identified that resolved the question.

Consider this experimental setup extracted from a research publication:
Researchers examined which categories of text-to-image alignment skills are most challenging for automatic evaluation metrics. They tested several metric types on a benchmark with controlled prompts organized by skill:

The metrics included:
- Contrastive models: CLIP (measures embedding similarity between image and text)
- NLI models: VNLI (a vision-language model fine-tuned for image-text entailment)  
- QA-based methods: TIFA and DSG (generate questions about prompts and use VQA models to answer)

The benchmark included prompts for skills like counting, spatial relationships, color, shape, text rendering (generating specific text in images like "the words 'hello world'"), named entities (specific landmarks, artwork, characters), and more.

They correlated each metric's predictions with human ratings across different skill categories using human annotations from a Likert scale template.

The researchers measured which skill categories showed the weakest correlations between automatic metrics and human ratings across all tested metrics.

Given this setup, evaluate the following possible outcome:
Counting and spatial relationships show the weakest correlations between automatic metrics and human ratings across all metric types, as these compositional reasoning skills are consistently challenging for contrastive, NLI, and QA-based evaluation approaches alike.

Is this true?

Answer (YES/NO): NO